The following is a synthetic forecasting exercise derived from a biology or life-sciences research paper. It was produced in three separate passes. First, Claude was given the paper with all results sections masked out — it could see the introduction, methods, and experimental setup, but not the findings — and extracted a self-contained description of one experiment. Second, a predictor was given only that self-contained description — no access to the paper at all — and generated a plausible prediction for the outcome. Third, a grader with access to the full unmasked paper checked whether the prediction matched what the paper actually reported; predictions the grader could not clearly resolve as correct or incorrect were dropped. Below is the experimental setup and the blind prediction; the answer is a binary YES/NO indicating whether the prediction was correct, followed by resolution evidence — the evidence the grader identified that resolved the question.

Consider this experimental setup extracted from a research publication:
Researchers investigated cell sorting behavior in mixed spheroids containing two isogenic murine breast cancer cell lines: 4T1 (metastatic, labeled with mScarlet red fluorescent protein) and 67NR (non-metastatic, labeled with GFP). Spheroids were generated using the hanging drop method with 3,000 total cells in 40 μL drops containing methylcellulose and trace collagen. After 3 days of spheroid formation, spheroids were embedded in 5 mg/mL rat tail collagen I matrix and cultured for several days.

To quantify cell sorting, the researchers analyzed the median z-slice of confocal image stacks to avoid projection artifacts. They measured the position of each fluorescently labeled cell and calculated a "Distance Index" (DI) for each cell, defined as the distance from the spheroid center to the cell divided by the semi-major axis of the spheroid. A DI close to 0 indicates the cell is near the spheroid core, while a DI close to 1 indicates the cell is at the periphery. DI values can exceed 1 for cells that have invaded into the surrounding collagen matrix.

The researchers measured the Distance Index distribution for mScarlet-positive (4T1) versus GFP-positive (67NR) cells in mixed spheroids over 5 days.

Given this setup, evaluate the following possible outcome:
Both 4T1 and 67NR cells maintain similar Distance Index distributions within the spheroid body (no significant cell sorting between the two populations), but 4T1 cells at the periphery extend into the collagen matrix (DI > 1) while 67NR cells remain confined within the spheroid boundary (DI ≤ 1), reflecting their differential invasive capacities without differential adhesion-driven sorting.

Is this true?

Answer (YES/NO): NO